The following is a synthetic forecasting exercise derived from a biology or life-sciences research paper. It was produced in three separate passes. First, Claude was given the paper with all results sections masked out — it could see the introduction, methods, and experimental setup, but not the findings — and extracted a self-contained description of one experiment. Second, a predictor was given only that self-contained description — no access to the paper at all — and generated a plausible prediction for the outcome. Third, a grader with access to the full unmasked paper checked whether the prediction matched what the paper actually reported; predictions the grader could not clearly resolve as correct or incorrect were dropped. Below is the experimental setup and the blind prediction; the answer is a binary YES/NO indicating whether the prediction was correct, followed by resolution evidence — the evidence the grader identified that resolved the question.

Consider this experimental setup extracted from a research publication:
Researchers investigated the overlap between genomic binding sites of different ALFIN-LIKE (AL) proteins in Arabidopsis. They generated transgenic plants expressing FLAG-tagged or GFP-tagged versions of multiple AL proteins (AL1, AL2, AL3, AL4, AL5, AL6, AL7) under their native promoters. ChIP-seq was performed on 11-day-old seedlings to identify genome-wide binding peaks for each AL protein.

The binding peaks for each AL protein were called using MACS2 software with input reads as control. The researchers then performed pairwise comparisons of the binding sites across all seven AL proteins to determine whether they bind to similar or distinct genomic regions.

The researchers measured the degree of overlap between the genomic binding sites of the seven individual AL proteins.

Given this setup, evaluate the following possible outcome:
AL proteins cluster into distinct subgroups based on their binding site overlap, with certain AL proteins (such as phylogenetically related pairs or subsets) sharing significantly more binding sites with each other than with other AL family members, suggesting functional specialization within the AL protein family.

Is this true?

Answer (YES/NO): NO